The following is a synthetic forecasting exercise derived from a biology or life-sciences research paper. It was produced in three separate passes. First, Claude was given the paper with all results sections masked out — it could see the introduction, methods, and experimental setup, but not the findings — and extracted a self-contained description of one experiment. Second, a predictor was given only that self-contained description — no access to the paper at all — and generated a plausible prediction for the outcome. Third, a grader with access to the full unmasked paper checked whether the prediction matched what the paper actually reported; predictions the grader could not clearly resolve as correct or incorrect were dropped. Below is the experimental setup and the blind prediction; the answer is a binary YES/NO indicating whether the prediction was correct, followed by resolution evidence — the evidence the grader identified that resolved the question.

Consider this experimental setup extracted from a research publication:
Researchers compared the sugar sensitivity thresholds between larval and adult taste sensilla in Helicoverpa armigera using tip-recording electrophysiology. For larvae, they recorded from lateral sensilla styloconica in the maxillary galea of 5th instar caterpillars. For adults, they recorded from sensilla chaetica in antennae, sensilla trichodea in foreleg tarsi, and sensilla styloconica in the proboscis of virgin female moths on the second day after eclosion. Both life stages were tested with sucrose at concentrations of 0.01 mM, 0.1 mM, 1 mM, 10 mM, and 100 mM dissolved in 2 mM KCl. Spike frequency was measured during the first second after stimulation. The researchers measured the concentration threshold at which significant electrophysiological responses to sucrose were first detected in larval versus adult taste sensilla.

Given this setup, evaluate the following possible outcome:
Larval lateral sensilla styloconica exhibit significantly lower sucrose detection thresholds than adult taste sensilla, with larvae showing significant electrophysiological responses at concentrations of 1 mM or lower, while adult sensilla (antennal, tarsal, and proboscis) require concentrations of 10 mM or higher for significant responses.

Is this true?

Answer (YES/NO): YES